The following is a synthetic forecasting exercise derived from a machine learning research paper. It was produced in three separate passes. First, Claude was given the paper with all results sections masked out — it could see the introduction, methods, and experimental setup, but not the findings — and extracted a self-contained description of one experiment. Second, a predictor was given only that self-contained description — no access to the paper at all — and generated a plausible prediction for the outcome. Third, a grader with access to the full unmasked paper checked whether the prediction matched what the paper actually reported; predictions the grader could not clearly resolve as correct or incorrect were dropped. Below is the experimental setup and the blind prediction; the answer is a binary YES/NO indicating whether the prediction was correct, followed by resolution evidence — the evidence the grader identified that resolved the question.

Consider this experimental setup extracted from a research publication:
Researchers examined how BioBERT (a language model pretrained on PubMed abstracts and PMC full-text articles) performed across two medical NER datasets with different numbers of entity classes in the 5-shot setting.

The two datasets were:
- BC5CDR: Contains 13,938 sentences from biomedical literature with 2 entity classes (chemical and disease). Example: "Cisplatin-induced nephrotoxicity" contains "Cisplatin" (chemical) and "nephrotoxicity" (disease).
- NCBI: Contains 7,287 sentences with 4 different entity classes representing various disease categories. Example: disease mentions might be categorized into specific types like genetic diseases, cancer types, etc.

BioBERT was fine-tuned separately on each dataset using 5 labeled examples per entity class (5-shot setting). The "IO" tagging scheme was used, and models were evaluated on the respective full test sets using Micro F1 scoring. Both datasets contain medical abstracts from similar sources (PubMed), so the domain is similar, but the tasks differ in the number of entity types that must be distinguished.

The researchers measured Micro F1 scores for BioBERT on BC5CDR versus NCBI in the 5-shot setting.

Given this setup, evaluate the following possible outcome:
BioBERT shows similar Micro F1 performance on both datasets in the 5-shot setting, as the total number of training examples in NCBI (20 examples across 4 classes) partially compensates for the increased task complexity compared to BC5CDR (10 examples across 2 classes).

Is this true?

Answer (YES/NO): NO